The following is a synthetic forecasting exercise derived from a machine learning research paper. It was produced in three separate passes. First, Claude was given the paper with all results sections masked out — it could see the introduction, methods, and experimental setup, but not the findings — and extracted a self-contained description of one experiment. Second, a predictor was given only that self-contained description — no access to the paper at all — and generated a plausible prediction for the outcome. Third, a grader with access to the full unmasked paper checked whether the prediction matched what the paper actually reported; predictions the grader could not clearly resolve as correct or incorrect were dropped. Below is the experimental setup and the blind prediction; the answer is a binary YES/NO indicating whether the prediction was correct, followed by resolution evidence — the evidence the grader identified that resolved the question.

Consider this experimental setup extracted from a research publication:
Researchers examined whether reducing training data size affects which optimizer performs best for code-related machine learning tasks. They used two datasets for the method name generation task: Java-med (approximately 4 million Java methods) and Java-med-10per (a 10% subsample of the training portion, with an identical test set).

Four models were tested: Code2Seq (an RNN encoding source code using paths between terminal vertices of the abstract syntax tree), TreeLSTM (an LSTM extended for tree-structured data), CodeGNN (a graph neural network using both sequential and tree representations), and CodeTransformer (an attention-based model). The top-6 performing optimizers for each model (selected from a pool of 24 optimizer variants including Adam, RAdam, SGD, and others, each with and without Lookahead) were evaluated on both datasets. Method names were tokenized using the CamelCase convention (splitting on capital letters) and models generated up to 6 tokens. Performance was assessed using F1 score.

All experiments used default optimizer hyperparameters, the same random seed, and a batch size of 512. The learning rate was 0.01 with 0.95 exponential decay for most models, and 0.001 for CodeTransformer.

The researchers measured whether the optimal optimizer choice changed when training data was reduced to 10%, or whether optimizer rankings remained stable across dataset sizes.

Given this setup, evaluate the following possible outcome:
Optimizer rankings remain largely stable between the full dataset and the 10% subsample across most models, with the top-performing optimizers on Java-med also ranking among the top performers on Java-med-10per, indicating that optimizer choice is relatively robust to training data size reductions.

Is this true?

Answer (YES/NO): YES